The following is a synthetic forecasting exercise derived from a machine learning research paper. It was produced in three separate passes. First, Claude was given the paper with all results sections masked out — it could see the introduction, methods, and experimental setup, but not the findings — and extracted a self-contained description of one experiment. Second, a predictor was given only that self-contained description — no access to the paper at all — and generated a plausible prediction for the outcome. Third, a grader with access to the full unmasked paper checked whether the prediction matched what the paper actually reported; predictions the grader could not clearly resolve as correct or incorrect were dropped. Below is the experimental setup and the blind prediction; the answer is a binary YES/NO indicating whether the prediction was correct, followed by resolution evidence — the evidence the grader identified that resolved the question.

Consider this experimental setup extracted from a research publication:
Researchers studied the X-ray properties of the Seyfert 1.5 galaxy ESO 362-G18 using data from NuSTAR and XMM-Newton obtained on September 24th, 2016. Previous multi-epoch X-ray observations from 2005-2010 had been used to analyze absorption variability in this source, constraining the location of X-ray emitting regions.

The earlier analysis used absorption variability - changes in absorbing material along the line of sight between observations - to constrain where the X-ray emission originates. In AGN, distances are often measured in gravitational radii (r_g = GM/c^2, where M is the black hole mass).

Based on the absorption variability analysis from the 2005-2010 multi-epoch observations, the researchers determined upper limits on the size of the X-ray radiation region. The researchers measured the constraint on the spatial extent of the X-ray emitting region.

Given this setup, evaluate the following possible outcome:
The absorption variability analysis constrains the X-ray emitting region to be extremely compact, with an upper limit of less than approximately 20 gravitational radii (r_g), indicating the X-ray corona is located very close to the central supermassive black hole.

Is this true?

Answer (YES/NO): NO